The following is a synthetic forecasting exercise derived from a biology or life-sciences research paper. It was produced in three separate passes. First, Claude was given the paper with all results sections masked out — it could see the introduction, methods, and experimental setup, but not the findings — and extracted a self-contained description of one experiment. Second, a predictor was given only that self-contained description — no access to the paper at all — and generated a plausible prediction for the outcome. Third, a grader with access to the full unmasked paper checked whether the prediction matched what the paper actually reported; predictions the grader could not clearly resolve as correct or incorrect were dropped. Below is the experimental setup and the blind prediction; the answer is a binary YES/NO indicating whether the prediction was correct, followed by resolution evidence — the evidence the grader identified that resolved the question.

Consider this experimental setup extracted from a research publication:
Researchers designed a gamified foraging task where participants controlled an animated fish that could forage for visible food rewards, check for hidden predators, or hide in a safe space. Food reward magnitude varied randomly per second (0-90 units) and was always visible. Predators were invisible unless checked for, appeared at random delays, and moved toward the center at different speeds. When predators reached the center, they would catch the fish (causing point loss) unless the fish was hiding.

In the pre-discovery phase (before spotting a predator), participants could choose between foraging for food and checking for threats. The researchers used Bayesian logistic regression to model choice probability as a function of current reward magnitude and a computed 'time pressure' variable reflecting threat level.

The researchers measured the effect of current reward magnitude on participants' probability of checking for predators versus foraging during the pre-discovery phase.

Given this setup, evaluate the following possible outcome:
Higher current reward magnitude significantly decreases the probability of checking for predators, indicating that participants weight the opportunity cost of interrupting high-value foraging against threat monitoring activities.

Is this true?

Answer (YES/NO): YES